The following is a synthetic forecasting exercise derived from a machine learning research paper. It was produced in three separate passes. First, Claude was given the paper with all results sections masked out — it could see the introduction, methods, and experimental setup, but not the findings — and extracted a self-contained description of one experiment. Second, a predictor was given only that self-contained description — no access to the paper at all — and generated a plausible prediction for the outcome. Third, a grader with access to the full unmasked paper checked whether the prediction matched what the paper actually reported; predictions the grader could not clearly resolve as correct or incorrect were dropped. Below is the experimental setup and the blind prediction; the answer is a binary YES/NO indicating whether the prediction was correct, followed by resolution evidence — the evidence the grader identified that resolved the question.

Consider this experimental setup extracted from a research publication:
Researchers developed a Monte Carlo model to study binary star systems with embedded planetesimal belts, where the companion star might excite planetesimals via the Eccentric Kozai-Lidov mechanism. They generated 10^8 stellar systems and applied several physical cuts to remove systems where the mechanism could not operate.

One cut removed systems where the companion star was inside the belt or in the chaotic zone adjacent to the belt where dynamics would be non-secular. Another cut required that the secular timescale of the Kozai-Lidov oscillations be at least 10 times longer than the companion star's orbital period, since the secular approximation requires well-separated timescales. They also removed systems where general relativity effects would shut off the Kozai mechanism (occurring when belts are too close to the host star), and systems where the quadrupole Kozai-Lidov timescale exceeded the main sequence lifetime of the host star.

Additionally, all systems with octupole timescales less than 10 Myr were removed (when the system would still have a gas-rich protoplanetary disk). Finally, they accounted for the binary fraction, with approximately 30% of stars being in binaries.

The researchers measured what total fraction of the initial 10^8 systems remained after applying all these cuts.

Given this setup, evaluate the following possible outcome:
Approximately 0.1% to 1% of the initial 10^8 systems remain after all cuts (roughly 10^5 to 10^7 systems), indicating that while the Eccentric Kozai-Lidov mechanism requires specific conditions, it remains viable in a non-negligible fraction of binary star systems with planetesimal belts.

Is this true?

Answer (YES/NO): NO